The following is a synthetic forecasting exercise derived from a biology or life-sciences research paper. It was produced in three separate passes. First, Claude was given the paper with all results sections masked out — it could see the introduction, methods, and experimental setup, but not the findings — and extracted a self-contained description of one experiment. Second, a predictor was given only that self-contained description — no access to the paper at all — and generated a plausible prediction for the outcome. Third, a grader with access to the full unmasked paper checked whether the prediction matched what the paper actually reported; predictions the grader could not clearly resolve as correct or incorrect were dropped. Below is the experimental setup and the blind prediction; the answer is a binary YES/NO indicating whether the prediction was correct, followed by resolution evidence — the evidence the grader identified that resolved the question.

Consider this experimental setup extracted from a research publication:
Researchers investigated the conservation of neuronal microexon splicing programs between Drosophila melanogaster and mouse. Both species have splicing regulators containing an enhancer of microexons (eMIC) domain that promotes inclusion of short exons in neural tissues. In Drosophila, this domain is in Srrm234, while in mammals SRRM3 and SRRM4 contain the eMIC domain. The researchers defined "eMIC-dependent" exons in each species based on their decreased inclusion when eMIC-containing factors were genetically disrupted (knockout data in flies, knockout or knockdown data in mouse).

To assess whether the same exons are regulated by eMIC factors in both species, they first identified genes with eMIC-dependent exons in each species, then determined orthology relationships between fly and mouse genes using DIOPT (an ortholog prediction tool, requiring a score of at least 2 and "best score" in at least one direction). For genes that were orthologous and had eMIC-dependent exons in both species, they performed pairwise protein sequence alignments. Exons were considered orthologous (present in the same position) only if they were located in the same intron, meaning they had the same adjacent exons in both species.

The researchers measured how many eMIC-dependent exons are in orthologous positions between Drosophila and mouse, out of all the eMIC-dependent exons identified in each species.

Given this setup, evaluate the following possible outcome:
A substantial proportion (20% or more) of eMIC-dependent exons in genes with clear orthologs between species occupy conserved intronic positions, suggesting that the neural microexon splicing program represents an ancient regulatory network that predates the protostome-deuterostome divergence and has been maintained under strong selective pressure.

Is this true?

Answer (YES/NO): NO